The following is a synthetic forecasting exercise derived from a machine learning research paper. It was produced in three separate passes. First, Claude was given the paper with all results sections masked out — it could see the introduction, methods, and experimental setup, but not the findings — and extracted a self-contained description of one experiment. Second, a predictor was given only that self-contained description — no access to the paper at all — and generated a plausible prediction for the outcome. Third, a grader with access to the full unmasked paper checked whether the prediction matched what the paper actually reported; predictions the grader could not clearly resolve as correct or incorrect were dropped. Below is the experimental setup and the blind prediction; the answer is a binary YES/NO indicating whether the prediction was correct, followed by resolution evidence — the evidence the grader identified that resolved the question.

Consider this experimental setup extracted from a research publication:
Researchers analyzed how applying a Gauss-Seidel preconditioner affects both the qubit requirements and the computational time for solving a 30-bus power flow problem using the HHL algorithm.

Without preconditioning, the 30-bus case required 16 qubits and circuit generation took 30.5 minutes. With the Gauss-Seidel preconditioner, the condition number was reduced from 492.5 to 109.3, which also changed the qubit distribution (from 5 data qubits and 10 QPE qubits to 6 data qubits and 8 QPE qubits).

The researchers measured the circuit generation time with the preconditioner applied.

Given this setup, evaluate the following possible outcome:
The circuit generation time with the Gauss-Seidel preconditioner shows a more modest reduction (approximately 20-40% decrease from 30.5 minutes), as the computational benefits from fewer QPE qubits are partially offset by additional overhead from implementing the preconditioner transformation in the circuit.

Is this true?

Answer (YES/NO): NO